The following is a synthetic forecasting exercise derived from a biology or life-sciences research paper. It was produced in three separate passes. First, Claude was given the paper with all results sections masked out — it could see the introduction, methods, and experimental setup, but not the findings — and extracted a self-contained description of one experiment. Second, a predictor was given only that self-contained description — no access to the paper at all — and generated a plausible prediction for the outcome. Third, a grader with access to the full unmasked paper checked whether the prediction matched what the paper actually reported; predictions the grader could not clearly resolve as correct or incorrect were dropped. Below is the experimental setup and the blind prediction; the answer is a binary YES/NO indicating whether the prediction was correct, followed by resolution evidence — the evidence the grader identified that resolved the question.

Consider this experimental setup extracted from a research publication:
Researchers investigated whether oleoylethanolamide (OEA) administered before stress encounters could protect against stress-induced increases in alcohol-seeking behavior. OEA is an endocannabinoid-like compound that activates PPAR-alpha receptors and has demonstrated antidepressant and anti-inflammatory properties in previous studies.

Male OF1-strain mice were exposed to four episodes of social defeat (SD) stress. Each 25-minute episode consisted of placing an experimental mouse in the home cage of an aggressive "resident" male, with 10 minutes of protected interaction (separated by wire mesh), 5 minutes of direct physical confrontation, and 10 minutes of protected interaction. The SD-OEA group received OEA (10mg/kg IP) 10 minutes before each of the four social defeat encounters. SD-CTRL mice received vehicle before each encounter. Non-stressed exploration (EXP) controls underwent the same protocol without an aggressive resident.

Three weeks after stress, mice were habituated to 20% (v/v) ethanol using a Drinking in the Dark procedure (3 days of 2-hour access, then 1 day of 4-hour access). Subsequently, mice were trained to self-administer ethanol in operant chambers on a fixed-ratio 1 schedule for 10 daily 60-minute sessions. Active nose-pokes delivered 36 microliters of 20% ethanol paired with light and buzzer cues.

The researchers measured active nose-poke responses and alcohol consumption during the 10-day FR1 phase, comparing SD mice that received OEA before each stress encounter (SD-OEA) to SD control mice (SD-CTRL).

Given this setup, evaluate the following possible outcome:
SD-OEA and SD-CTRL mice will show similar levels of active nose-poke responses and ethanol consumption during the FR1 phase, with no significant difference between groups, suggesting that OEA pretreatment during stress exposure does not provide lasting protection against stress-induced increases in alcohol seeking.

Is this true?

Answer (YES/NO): YES